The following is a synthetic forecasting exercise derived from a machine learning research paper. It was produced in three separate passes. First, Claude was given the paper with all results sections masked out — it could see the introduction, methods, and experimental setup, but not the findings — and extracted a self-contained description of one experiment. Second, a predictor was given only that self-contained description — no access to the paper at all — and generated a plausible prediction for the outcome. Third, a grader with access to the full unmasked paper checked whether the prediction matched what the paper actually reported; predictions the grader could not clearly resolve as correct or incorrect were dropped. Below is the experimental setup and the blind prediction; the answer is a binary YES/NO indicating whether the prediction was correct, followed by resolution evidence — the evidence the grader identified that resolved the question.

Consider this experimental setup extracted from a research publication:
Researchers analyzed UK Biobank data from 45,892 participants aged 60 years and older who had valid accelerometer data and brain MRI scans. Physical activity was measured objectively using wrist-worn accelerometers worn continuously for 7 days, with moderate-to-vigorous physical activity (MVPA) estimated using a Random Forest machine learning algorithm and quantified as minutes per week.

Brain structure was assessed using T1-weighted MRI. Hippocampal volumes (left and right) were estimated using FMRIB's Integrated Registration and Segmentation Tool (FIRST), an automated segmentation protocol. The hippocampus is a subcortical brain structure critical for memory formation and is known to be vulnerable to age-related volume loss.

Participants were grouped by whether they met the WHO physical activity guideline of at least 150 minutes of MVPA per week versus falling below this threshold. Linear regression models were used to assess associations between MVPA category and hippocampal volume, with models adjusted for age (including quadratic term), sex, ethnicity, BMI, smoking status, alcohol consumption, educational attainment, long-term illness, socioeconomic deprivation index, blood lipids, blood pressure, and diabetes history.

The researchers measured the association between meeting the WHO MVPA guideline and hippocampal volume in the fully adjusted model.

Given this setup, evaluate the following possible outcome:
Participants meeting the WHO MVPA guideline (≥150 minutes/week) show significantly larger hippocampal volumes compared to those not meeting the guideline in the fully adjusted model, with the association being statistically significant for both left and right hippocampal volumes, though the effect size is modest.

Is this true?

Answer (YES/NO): NO